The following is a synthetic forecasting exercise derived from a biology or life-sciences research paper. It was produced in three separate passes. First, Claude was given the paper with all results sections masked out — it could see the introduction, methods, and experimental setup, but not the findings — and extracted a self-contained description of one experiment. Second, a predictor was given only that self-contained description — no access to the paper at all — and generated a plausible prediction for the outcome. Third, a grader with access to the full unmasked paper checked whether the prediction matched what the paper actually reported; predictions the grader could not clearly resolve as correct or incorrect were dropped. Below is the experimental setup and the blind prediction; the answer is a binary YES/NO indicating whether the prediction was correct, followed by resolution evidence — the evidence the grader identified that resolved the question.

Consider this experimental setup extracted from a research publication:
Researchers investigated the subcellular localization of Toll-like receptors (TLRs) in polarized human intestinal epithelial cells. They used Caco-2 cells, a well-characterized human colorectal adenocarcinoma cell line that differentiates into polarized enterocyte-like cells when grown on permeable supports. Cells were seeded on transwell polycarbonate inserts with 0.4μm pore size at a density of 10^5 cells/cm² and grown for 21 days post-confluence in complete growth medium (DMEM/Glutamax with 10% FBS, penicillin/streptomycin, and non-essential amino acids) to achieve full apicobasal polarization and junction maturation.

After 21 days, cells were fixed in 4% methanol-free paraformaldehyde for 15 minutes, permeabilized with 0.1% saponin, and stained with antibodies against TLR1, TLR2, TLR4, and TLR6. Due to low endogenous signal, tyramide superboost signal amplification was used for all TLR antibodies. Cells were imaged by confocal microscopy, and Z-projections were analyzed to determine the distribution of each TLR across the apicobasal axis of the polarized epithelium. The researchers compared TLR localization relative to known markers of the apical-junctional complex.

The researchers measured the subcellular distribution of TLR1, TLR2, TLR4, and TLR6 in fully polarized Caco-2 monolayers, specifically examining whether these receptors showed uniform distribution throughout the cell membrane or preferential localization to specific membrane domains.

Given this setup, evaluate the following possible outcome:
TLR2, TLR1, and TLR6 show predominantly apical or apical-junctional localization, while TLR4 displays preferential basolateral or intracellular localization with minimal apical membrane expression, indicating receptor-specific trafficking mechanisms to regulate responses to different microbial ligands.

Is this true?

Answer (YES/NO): NO